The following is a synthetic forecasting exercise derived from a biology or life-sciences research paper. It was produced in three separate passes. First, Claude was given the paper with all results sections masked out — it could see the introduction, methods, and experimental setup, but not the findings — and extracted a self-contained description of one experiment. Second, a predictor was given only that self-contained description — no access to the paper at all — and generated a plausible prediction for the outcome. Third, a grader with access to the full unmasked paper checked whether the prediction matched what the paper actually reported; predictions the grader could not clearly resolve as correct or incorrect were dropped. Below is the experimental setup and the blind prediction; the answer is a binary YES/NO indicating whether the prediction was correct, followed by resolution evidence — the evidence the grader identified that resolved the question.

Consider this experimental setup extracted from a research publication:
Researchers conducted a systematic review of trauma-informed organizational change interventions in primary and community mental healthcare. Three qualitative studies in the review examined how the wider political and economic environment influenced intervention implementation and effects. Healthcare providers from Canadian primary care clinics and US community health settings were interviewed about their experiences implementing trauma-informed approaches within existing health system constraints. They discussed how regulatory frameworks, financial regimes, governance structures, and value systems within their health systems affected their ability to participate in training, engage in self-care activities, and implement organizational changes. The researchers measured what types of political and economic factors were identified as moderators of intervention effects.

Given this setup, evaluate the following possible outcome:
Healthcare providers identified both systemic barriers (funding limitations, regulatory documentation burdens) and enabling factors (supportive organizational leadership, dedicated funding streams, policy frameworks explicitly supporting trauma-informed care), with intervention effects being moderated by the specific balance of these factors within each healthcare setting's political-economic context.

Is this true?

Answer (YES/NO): NO